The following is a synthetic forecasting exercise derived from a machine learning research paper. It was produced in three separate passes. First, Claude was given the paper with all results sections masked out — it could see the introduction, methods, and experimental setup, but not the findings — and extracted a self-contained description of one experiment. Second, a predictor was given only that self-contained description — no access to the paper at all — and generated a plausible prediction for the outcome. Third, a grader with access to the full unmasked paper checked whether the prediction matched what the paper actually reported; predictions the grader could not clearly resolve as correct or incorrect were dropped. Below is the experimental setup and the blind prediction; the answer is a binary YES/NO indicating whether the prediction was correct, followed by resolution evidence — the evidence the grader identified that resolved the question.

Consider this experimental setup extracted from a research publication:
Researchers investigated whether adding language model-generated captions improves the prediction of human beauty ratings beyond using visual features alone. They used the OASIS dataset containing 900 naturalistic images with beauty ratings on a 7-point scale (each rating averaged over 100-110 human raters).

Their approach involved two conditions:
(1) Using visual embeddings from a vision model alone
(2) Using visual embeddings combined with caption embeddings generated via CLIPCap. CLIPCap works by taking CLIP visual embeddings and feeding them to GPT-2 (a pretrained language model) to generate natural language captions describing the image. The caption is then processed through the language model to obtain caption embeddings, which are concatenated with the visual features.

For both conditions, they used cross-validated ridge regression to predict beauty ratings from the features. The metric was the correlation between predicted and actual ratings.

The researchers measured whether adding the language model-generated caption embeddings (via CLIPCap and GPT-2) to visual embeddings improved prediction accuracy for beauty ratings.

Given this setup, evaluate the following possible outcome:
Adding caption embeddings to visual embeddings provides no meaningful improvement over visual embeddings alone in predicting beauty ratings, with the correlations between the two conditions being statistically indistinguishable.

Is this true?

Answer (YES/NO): YES